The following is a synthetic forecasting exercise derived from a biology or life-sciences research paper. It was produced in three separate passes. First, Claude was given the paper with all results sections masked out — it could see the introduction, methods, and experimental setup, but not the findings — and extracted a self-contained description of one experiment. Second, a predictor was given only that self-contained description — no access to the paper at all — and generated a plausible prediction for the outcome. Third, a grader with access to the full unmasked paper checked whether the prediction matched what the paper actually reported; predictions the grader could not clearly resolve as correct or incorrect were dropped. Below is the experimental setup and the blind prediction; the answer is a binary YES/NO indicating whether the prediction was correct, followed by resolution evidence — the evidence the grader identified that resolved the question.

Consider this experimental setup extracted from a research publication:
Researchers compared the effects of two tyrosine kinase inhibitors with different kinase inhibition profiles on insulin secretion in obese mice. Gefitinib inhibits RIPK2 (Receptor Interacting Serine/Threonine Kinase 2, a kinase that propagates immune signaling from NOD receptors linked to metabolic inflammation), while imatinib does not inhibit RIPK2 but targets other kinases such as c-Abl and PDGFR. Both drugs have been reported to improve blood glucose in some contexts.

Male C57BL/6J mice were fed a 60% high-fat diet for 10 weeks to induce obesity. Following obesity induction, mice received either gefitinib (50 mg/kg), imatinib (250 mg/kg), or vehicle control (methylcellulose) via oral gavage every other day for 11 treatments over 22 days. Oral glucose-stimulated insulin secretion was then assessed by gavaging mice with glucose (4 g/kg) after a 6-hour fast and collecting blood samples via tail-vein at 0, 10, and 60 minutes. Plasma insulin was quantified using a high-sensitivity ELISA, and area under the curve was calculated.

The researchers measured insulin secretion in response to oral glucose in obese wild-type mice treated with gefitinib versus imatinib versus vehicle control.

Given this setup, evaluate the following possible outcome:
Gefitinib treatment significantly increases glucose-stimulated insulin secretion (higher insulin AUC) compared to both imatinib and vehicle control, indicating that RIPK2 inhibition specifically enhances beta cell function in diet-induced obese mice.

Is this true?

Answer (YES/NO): NO